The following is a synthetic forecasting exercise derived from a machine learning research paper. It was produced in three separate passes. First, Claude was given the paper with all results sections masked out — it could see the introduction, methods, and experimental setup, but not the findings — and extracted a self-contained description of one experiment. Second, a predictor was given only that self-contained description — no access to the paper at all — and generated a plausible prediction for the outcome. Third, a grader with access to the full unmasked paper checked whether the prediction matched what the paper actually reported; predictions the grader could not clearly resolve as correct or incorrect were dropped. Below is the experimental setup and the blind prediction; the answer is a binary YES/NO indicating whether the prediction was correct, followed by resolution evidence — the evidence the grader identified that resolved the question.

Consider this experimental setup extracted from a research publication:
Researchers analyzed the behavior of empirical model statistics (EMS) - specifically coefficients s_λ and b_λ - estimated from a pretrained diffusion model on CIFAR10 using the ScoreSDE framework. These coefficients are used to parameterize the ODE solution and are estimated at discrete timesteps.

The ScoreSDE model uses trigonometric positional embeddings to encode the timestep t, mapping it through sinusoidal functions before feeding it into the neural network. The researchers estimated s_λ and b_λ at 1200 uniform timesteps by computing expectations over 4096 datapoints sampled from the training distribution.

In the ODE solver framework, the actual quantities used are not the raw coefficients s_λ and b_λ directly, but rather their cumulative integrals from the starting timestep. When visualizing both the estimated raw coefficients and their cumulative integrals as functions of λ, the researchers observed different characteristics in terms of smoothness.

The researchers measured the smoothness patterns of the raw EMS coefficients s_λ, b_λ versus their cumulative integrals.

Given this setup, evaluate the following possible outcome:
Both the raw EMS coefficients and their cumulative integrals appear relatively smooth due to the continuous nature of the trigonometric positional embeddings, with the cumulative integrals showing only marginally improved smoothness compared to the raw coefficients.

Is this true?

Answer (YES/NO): NO